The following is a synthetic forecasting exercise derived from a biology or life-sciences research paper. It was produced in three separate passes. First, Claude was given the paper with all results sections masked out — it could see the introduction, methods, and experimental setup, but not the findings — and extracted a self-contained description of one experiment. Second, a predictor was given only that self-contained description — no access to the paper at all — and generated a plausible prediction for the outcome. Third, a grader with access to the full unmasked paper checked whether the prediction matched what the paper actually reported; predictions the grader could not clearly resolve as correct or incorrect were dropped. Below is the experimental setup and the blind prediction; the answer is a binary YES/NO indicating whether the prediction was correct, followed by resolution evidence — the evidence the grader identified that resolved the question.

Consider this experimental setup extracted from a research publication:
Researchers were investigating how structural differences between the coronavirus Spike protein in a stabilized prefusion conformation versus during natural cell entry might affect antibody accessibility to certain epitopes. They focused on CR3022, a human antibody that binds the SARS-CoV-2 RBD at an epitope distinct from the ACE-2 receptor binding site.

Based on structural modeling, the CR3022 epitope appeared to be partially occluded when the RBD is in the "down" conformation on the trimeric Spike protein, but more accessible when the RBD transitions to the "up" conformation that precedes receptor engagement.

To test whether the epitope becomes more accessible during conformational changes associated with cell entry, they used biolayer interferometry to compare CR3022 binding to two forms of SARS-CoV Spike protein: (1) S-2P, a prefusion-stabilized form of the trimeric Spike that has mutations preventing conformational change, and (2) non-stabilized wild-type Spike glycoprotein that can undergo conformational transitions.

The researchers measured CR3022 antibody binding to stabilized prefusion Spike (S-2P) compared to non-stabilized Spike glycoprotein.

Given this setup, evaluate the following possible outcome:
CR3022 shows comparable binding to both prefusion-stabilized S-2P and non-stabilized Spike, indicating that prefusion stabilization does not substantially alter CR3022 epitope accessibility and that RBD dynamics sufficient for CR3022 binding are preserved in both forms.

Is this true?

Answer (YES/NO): NO